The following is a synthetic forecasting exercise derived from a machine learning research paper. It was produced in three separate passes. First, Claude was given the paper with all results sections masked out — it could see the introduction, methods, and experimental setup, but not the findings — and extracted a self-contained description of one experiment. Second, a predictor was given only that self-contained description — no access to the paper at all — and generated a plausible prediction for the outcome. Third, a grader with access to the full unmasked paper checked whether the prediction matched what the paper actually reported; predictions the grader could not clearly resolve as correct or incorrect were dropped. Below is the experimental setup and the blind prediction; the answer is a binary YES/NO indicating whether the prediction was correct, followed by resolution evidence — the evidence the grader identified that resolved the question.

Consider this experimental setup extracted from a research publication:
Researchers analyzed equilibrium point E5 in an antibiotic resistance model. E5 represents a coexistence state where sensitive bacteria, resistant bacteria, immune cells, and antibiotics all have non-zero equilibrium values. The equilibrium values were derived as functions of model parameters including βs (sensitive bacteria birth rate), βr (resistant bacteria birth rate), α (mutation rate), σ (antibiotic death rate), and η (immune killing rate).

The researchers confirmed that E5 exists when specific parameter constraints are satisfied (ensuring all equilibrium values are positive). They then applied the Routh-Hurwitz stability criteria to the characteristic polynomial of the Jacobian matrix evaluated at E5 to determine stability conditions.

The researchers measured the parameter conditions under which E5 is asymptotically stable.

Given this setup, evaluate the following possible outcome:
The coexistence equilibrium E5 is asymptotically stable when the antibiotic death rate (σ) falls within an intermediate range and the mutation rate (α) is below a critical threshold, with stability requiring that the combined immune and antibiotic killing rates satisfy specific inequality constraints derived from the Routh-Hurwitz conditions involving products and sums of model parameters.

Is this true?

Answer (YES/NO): NO